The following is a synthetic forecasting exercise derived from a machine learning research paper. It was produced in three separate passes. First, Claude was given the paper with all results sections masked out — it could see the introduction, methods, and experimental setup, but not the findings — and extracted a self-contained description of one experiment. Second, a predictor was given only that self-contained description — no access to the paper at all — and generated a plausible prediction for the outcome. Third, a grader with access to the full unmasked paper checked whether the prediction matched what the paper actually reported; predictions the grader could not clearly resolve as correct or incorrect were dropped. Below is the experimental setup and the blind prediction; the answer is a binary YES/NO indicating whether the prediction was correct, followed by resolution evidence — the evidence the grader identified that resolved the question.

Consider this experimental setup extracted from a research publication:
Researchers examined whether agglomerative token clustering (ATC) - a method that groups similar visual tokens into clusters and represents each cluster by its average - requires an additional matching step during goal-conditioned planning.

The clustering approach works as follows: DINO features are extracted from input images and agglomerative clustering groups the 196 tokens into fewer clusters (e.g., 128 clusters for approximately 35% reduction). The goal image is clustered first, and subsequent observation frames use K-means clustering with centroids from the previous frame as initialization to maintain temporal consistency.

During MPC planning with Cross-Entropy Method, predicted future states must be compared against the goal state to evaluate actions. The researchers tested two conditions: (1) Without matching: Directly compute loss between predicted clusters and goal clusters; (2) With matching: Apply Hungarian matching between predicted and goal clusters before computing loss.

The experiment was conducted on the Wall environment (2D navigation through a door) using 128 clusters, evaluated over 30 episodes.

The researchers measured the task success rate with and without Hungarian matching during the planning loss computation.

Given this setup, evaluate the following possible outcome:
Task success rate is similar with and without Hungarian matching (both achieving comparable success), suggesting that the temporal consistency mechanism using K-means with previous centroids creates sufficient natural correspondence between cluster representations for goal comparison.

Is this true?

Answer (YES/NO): NO